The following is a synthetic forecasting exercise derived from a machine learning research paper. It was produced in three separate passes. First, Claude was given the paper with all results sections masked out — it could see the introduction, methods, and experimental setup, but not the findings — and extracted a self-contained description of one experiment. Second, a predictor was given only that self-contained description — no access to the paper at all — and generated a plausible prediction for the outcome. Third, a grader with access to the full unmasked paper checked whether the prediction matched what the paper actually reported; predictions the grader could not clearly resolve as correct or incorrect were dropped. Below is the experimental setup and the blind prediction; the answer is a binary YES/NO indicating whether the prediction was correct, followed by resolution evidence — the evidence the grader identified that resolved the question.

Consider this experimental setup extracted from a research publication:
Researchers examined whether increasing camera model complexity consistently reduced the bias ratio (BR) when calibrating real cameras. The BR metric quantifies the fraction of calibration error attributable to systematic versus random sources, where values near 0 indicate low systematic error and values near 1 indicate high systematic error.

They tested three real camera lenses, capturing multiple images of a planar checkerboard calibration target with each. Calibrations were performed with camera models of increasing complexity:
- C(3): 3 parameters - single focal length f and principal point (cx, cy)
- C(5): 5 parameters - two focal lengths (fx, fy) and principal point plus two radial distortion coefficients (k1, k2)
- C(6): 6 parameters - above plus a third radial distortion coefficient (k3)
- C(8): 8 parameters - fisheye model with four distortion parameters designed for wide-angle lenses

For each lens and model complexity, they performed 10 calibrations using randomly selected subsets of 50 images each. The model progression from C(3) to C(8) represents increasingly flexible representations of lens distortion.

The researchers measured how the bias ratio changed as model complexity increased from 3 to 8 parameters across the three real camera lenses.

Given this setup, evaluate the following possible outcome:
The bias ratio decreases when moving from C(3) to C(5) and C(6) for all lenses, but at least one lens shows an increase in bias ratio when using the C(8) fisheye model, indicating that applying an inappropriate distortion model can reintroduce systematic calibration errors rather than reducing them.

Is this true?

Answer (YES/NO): NO